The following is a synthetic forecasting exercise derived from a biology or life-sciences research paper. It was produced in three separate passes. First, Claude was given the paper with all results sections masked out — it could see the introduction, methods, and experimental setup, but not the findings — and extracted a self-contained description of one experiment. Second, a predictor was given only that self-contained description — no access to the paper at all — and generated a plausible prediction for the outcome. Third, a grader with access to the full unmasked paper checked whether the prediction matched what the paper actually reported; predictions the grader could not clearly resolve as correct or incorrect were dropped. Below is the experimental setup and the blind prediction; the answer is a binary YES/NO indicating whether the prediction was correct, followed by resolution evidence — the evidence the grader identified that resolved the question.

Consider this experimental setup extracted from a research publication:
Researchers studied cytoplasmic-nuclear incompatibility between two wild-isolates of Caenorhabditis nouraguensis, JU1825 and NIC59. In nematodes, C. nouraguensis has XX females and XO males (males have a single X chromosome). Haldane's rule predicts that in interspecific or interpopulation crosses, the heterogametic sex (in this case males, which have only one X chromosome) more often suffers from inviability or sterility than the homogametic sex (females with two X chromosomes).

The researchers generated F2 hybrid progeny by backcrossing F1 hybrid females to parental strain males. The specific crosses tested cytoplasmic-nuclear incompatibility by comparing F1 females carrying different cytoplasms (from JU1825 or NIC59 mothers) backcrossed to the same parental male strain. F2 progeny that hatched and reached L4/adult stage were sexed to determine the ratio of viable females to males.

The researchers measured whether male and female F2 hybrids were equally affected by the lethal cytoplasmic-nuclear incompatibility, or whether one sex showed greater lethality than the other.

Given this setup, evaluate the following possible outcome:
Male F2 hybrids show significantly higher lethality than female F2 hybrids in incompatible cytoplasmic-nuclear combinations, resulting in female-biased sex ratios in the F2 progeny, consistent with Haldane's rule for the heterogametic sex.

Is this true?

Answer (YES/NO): NO